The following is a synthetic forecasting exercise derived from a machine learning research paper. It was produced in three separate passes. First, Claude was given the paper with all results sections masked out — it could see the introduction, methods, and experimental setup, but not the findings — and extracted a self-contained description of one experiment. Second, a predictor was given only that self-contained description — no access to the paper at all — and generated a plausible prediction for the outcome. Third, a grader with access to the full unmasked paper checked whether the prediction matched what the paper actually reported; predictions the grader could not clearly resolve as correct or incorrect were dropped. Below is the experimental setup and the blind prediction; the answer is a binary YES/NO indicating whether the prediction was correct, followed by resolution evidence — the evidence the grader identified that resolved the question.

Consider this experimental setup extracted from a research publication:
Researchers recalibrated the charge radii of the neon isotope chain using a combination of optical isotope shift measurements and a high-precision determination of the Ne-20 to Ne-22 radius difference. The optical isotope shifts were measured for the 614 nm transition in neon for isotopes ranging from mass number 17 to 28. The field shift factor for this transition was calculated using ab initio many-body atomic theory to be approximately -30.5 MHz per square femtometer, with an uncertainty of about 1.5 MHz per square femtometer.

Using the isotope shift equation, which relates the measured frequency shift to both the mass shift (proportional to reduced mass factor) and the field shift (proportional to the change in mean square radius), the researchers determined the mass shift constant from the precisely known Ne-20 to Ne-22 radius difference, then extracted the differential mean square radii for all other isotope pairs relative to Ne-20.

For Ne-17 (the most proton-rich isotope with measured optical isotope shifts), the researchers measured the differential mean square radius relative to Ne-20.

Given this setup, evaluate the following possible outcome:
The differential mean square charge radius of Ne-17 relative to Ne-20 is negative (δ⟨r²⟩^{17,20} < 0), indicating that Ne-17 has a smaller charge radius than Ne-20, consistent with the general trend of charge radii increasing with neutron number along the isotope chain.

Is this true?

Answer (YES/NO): NO